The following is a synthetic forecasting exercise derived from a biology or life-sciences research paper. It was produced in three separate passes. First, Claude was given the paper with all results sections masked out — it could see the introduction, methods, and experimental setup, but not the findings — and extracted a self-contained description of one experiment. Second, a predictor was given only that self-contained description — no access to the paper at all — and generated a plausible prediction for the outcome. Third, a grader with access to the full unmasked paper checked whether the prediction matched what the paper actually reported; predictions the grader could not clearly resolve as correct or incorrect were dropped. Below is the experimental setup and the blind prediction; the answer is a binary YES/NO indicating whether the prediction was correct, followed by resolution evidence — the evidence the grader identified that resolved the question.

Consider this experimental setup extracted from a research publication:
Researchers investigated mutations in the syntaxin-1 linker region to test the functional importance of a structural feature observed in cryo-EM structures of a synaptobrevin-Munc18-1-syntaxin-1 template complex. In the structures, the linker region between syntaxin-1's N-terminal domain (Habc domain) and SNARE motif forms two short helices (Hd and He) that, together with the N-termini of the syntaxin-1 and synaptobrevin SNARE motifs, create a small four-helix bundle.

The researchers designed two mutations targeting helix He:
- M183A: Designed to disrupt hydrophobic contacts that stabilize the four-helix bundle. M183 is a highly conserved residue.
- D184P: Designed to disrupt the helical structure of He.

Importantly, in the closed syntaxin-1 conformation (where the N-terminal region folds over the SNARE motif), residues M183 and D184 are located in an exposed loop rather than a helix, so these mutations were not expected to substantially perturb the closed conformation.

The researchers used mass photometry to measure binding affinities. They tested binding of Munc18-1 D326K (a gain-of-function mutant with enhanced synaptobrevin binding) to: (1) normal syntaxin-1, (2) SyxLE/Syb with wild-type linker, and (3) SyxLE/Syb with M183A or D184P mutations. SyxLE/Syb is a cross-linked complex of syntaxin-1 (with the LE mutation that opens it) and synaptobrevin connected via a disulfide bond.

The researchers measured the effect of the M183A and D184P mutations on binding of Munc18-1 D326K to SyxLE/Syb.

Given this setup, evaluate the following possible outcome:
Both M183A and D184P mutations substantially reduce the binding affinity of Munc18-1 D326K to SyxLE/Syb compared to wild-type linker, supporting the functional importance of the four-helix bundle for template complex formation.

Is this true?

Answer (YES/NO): YES